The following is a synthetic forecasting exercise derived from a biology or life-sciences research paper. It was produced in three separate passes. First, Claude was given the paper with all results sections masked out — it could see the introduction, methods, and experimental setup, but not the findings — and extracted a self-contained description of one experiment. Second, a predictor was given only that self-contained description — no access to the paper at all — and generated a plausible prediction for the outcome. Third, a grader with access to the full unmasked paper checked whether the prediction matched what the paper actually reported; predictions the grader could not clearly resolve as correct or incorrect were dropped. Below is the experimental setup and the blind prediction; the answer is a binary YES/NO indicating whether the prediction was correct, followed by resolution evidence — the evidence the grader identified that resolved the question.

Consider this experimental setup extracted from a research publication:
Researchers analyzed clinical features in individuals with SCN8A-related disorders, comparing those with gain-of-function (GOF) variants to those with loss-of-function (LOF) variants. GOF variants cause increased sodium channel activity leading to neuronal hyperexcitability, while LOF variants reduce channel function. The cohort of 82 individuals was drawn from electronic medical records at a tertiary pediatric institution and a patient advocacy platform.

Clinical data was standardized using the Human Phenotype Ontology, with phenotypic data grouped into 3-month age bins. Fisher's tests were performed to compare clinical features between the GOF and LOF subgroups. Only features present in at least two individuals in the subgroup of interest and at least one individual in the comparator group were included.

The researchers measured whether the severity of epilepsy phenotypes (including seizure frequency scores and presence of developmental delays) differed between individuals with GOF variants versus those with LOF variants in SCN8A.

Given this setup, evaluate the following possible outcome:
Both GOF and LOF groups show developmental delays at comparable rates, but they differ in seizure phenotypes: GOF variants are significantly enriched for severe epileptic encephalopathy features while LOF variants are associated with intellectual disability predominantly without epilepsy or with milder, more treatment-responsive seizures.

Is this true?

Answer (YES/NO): NO